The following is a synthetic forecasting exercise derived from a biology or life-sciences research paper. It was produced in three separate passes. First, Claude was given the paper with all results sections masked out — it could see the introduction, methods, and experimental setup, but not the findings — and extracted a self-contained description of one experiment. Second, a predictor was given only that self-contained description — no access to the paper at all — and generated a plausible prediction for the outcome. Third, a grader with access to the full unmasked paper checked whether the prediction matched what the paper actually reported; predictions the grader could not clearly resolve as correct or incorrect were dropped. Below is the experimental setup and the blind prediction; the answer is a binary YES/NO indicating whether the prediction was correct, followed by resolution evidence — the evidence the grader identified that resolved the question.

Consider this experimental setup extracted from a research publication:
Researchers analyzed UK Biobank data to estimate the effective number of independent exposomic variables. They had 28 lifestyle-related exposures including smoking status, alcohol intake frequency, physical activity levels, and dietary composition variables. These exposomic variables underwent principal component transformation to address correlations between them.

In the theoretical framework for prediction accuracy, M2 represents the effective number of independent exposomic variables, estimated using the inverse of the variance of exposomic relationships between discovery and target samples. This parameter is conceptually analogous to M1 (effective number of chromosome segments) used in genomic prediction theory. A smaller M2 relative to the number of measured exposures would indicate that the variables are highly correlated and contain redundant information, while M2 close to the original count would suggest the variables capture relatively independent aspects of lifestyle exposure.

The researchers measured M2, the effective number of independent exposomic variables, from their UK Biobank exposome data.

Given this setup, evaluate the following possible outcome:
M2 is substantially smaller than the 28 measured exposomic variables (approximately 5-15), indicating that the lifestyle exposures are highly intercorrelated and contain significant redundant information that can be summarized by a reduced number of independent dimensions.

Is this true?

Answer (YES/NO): NO